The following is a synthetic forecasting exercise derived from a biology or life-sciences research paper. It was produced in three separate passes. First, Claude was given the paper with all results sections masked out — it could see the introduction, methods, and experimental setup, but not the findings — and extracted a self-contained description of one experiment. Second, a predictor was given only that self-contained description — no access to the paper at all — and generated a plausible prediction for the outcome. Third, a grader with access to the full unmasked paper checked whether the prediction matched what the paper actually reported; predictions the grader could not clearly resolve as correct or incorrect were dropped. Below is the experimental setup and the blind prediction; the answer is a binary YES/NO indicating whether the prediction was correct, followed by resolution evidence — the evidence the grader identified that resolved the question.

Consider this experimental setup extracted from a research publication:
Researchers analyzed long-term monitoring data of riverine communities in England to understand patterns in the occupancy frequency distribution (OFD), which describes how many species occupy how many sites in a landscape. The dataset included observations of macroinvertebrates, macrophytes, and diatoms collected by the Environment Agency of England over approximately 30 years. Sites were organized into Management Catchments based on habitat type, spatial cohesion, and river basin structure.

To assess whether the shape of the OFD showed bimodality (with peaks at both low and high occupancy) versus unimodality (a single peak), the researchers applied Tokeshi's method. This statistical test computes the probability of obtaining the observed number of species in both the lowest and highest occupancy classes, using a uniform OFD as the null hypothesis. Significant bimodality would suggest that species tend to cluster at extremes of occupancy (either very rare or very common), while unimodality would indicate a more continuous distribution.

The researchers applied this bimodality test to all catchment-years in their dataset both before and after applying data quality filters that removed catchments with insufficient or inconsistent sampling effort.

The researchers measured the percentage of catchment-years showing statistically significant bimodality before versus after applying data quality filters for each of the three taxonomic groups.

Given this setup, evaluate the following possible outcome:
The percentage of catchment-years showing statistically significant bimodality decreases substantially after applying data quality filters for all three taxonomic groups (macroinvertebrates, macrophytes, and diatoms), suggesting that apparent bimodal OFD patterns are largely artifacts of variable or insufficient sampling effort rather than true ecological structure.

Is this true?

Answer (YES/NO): YES